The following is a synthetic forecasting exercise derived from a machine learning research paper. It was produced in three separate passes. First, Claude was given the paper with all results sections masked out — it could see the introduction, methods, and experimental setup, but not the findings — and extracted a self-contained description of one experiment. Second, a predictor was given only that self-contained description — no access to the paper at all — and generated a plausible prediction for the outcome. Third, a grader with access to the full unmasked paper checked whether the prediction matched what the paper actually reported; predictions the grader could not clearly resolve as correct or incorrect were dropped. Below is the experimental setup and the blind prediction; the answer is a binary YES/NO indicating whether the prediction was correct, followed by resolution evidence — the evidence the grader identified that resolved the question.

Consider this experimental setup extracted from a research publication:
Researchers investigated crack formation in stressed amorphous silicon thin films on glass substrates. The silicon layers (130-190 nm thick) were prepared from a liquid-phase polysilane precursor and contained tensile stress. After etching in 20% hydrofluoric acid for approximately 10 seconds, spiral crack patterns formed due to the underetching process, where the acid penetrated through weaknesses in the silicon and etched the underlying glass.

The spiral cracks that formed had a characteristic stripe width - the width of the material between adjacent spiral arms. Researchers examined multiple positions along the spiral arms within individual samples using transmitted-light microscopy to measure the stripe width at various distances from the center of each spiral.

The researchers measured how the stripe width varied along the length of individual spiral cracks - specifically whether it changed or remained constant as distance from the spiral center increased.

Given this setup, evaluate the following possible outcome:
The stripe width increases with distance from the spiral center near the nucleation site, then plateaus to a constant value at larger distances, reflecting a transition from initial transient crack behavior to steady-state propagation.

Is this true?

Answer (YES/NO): NO